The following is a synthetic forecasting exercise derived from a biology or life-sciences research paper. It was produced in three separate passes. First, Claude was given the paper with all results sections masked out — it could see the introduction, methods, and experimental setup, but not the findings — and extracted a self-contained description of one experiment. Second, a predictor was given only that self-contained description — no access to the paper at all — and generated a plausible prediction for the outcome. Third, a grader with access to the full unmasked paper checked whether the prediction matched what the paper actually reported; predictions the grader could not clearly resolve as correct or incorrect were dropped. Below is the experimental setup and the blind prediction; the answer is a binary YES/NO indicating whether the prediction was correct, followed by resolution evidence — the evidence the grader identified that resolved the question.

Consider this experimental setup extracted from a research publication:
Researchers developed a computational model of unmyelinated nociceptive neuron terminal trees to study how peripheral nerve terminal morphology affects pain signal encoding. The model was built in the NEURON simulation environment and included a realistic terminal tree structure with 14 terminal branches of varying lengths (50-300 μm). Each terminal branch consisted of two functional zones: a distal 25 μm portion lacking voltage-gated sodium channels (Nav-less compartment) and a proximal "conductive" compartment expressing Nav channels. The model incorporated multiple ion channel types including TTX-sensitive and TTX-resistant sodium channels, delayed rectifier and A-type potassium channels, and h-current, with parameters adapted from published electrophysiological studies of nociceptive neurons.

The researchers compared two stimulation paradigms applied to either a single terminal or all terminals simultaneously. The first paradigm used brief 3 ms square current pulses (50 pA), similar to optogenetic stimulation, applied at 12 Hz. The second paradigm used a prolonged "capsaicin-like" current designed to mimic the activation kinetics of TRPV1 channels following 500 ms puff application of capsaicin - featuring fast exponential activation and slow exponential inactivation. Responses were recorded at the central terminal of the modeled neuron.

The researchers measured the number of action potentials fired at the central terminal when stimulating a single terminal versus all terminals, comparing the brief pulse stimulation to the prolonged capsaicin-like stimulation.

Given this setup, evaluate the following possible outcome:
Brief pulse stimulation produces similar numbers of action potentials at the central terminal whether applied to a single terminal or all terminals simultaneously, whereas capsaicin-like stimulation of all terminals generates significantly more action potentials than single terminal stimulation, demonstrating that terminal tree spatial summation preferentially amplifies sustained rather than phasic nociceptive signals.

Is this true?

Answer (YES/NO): YES